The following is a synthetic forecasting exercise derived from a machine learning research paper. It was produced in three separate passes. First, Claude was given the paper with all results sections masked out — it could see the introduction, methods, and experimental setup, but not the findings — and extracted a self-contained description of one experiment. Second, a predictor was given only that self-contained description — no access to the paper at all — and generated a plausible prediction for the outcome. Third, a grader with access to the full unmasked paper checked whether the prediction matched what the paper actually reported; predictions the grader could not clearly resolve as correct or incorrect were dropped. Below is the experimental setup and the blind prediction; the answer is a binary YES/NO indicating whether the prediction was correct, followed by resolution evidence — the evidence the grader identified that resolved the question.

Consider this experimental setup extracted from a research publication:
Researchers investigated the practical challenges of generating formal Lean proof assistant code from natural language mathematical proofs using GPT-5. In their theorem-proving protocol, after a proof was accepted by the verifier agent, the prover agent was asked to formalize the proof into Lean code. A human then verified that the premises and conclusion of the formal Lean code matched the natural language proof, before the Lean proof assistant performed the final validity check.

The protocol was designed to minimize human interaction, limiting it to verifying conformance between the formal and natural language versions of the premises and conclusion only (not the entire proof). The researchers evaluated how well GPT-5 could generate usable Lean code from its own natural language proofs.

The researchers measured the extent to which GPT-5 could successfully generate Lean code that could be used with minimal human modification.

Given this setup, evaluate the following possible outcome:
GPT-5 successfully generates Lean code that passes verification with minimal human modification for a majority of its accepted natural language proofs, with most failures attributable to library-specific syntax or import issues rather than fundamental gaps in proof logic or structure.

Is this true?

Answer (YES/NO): NO